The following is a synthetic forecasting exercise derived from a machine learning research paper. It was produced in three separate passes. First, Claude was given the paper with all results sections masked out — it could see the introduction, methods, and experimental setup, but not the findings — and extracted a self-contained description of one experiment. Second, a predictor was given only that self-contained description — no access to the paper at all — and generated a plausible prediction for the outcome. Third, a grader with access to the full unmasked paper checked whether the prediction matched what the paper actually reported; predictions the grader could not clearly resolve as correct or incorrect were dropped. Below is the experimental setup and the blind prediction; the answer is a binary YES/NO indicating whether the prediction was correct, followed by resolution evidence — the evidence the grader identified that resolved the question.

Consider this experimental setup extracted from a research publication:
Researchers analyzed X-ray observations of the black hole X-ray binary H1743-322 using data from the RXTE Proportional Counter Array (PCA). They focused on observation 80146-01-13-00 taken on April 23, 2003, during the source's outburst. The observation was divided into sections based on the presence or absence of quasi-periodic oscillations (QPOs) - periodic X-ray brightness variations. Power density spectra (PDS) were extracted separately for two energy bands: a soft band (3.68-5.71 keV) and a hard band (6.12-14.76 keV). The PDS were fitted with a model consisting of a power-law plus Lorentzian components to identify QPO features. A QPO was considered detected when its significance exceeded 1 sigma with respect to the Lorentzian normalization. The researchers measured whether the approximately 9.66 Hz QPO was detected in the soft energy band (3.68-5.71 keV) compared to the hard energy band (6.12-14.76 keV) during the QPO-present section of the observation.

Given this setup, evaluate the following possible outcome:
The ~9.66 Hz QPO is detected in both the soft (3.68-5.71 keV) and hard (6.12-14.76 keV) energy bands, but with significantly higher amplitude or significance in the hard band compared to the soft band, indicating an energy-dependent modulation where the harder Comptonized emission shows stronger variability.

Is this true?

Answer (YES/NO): NO